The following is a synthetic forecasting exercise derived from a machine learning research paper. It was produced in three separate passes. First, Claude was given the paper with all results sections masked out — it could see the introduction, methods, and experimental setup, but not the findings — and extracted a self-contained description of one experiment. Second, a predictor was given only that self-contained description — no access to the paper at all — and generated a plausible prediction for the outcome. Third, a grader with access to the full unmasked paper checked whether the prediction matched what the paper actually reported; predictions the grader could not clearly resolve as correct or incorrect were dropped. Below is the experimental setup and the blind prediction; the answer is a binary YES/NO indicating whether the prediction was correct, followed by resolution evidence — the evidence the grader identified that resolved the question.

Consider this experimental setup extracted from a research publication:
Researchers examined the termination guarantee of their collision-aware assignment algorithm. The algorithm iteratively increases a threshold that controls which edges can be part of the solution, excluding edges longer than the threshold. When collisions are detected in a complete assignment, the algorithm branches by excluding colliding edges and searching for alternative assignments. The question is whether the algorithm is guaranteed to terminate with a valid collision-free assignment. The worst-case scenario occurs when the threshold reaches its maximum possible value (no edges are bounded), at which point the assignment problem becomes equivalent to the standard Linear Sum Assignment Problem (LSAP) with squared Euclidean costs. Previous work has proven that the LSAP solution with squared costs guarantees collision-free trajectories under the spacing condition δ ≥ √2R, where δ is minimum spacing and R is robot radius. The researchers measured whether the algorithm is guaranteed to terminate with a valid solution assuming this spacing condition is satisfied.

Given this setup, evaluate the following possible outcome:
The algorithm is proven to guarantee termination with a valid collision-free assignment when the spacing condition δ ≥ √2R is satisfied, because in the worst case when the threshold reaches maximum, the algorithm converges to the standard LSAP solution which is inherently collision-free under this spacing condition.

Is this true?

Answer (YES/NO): YES